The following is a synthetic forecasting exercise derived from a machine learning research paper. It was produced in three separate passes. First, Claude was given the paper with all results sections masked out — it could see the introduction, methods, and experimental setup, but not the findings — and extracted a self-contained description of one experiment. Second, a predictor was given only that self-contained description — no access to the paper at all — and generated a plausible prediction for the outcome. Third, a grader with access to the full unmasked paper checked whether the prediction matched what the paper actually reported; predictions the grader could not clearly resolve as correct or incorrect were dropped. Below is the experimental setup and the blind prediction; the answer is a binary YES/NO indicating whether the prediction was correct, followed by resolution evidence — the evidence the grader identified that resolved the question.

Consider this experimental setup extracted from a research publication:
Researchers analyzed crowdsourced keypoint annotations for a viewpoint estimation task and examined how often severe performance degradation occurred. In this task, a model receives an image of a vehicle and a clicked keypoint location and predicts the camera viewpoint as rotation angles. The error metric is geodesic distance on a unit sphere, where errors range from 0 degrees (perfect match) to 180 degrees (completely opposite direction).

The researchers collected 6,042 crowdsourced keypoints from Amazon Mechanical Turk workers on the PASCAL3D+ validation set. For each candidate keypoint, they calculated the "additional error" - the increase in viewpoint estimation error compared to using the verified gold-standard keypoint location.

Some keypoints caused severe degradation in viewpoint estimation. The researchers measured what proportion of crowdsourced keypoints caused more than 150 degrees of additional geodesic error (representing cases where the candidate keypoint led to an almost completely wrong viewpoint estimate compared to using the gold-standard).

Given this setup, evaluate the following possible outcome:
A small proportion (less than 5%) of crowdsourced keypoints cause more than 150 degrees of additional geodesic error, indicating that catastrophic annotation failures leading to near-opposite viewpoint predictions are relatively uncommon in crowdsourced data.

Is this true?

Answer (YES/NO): YES